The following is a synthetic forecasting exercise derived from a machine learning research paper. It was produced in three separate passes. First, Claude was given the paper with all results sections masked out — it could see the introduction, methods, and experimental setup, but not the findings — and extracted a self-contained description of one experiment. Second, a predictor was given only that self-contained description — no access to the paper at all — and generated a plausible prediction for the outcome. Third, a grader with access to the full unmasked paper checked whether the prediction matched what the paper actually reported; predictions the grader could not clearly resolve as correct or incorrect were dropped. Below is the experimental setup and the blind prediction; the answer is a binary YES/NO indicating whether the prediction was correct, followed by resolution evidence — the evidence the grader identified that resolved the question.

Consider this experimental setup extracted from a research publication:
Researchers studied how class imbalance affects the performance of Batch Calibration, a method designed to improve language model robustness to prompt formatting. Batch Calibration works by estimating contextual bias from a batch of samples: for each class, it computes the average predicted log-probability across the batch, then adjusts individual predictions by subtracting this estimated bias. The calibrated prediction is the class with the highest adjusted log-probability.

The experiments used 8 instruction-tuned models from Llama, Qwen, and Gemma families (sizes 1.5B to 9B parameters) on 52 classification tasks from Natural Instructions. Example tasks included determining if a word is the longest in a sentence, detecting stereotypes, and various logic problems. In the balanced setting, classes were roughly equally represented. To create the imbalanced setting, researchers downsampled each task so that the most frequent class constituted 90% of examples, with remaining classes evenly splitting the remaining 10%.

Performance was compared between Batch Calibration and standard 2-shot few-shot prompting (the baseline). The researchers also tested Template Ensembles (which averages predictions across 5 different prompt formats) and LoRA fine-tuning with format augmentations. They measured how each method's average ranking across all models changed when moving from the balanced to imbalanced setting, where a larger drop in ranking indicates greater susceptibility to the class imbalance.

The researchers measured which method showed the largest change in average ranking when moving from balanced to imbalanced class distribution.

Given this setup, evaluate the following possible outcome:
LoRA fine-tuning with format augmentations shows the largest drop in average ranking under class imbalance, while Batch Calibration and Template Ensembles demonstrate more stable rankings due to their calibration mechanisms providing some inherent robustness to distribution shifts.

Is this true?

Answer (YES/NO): NO